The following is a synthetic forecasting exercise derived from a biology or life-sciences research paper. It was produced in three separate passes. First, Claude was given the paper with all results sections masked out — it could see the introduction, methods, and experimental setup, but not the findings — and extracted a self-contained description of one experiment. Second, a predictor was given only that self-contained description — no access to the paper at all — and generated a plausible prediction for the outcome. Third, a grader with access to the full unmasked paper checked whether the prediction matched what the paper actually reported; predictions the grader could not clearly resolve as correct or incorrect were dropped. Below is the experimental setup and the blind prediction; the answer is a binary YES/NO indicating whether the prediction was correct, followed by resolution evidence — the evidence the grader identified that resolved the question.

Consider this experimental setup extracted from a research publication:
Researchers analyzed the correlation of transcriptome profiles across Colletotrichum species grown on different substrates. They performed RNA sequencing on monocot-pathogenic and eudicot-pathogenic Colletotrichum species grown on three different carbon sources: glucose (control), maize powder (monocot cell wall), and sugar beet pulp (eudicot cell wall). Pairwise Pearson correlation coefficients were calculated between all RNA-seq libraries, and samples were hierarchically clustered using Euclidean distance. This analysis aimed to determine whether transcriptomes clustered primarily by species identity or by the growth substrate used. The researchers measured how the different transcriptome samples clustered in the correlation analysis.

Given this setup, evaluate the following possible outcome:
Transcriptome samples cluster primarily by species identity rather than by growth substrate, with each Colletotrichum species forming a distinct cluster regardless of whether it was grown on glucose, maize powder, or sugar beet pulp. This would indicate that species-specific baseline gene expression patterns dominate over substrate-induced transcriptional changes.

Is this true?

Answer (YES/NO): YES